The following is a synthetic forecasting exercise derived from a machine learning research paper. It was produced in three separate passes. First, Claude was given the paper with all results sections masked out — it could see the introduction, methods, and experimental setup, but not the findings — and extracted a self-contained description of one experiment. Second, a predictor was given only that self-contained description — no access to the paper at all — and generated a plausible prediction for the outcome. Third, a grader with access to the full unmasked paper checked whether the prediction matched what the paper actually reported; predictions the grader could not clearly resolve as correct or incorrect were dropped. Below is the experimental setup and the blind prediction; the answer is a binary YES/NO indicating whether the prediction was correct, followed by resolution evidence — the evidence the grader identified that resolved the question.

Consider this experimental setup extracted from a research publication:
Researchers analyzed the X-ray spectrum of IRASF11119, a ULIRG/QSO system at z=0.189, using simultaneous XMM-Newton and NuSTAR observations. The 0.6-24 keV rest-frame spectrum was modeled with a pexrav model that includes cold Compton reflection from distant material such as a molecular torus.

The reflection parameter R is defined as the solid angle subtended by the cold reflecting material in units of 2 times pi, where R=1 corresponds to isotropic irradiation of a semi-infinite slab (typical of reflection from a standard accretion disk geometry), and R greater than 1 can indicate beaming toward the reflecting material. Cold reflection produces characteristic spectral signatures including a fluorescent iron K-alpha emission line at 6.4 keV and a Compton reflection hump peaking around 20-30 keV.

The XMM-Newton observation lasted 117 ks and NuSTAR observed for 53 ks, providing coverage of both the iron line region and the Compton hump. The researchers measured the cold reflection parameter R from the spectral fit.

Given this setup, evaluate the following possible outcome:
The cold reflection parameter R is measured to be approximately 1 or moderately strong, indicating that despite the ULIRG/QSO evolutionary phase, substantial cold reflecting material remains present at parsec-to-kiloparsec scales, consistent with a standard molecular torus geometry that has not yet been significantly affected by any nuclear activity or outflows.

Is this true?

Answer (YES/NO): NO